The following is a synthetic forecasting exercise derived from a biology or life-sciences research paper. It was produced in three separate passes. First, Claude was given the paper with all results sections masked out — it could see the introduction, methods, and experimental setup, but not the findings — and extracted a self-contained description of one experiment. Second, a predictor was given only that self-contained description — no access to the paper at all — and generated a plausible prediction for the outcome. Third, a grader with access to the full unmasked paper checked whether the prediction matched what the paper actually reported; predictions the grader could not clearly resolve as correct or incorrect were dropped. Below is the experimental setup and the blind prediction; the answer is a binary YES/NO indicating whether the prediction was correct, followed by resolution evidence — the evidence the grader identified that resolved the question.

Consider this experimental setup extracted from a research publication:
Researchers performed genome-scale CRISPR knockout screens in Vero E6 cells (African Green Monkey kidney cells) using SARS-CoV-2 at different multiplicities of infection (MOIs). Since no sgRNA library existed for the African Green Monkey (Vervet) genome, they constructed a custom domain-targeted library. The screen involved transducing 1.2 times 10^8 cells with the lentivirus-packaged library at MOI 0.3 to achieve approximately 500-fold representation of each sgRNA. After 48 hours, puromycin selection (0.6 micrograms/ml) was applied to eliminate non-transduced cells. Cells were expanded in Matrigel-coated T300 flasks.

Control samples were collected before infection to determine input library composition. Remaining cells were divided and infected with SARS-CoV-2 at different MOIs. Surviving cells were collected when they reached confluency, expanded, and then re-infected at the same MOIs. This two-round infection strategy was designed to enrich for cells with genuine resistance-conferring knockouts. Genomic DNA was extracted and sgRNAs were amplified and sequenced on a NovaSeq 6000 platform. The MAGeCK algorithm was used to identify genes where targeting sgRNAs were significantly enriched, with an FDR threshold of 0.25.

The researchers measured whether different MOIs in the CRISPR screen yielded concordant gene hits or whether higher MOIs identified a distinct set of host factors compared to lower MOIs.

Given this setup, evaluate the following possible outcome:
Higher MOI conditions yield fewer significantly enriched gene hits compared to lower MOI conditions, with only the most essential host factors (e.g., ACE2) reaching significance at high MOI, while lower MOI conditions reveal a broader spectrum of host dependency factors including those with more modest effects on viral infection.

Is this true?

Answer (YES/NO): NO